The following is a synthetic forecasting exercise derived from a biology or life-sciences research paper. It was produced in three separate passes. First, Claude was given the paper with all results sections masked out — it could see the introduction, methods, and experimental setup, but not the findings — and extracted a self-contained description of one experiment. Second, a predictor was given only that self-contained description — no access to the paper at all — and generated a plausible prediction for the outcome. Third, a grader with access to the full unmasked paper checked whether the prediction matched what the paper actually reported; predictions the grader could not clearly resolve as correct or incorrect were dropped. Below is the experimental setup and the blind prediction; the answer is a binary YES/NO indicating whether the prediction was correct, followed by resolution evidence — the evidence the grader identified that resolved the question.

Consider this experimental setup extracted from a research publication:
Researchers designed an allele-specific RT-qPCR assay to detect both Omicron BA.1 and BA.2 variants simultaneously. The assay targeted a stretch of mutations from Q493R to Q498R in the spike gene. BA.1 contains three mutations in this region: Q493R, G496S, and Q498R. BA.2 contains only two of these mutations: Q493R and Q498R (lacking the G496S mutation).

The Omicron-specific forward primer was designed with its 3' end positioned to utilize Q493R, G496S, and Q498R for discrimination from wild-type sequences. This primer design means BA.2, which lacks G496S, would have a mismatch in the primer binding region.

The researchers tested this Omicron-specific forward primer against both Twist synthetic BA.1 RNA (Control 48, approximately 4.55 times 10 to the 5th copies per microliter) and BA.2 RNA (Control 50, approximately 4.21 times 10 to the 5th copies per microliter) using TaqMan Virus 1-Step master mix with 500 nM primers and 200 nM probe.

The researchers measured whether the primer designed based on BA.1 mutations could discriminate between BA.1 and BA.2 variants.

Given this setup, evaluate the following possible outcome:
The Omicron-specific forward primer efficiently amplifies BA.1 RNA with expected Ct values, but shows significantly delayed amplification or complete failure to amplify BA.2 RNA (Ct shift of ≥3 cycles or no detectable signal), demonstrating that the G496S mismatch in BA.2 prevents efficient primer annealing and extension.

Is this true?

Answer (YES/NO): NO